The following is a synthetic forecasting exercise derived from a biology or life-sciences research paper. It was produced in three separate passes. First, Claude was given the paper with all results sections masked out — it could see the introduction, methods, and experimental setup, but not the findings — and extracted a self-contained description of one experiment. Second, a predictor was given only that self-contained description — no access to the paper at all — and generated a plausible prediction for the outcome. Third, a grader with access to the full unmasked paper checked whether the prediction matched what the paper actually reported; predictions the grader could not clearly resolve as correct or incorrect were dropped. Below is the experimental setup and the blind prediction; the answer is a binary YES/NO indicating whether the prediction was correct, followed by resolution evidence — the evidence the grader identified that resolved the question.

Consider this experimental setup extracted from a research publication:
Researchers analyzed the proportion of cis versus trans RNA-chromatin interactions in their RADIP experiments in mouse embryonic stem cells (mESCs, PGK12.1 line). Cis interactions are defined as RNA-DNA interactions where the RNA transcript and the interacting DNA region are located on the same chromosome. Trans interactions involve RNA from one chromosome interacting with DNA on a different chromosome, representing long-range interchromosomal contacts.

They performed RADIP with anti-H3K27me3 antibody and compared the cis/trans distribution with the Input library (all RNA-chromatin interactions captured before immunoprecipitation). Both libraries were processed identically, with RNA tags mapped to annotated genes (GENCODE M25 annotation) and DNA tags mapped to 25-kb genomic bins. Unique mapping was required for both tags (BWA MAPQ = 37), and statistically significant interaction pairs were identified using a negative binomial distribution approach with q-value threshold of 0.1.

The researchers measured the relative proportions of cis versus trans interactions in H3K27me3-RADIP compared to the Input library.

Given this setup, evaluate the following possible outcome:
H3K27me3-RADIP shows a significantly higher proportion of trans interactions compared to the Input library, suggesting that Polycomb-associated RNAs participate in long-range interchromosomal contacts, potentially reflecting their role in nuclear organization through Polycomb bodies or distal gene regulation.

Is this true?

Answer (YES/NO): YES